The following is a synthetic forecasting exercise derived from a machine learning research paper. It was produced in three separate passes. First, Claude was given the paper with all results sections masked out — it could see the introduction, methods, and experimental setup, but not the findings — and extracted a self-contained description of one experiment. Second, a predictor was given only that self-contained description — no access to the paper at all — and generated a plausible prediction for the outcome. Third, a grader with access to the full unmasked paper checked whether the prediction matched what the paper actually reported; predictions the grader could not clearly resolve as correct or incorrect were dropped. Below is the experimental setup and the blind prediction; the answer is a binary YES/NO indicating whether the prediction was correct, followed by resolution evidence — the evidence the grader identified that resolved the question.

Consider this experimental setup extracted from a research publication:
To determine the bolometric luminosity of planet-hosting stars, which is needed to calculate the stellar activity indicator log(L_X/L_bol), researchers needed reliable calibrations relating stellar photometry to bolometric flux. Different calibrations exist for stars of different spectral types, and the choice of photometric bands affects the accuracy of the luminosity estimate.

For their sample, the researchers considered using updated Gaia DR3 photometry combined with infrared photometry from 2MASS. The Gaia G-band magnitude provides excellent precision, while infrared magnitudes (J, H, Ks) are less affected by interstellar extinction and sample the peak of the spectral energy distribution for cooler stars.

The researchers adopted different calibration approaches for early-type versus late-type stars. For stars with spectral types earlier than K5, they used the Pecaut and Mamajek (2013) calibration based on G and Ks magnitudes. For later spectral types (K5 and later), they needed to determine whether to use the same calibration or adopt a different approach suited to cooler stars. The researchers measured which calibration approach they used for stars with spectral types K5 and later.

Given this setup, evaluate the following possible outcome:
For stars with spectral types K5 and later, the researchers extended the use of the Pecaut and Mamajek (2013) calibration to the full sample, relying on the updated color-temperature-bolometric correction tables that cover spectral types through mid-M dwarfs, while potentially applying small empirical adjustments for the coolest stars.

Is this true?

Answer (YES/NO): NO